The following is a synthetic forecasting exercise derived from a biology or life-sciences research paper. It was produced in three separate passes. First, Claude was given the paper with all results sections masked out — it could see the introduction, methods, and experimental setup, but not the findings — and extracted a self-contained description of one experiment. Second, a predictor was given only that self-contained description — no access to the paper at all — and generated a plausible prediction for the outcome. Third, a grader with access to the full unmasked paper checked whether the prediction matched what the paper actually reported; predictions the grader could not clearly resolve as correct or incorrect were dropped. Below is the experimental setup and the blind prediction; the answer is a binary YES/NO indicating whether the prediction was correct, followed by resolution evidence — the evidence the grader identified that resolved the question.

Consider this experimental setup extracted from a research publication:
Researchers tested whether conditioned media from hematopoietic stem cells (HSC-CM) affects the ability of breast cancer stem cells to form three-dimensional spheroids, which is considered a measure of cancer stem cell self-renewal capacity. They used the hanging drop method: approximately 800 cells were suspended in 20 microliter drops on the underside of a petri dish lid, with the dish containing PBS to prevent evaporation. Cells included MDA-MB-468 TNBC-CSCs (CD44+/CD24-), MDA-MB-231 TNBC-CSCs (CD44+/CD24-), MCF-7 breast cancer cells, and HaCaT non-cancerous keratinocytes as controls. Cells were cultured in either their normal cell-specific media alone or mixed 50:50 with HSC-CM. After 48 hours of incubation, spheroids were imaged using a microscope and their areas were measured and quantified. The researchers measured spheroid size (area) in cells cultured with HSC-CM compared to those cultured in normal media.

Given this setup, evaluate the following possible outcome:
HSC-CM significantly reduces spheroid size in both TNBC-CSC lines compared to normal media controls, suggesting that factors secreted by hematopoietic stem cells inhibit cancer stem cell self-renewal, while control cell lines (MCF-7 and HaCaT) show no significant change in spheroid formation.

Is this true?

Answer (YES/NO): NO